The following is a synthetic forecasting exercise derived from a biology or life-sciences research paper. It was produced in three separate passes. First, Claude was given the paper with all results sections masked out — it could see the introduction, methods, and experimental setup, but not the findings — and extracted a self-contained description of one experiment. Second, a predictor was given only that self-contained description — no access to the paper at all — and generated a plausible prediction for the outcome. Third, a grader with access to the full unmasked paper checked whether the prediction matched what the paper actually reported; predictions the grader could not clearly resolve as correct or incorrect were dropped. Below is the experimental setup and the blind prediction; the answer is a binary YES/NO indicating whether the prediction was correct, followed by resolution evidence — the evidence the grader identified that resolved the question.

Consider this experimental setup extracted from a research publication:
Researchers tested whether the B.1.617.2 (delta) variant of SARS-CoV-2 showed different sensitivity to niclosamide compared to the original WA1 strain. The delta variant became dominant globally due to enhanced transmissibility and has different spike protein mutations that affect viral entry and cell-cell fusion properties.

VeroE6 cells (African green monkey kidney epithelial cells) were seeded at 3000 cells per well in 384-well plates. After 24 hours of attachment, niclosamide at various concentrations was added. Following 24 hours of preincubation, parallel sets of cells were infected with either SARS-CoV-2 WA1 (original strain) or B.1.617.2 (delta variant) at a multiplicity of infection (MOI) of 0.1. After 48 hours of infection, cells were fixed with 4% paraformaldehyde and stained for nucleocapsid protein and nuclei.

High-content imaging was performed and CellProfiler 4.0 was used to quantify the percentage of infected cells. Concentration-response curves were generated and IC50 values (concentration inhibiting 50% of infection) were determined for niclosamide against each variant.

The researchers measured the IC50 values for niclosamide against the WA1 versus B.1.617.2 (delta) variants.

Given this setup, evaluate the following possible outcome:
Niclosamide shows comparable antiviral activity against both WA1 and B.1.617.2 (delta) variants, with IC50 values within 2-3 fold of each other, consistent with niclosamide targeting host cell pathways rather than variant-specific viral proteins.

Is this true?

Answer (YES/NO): NO